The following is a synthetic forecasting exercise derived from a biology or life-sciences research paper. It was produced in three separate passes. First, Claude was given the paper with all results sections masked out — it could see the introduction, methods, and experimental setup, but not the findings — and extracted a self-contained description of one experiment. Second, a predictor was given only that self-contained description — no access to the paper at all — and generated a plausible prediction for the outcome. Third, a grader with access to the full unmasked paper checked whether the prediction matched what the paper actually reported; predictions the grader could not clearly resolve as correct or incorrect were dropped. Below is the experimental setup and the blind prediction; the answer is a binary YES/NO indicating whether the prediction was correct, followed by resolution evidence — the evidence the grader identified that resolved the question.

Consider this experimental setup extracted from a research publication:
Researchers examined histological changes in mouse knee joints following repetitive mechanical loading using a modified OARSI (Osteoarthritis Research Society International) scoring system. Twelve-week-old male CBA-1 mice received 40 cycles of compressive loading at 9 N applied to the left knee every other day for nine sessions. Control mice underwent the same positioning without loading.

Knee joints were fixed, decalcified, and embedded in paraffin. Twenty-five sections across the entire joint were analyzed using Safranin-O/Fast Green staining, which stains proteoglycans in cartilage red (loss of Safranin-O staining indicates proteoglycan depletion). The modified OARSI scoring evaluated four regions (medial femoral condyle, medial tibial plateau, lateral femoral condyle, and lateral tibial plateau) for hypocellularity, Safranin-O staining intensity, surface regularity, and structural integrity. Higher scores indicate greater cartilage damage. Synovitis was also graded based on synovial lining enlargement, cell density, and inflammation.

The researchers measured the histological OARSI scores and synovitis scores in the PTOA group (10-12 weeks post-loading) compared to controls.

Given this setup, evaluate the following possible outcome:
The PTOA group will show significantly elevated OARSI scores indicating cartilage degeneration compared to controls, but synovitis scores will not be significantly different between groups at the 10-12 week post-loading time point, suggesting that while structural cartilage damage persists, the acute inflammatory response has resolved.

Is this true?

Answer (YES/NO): NO